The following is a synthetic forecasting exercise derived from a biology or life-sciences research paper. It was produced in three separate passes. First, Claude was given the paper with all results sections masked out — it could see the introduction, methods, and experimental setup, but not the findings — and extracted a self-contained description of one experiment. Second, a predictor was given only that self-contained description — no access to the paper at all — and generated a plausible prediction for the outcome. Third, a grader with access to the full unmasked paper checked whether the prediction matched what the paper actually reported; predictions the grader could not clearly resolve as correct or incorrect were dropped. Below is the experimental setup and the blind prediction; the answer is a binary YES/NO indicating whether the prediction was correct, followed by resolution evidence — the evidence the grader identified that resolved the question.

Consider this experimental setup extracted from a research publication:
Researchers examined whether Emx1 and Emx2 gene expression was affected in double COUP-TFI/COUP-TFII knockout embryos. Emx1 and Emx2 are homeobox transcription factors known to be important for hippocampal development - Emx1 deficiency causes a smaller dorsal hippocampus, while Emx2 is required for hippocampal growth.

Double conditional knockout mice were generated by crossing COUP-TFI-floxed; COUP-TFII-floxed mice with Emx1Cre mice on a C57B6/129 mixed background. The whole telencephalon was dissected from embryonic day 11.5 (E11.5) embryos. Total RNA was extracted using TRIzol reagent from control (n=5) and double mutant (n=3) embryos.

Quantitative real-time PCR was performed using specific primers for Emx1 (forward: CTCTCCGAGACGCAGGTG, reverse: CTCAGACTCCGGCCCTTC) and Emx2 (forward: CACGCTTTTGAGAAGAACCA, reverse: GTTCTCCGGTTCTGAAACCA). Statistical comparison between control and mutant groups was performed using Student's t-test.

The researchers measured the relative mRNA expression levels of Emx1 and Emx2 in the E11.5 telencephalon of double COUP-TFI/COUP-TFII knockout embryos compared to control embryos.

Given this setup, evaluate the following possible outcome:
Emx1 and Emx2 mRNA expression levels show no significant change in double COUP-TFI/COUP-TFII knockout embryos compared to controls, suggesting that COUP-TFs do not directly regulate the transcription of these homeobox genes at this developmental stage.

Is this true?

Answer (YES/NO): NO